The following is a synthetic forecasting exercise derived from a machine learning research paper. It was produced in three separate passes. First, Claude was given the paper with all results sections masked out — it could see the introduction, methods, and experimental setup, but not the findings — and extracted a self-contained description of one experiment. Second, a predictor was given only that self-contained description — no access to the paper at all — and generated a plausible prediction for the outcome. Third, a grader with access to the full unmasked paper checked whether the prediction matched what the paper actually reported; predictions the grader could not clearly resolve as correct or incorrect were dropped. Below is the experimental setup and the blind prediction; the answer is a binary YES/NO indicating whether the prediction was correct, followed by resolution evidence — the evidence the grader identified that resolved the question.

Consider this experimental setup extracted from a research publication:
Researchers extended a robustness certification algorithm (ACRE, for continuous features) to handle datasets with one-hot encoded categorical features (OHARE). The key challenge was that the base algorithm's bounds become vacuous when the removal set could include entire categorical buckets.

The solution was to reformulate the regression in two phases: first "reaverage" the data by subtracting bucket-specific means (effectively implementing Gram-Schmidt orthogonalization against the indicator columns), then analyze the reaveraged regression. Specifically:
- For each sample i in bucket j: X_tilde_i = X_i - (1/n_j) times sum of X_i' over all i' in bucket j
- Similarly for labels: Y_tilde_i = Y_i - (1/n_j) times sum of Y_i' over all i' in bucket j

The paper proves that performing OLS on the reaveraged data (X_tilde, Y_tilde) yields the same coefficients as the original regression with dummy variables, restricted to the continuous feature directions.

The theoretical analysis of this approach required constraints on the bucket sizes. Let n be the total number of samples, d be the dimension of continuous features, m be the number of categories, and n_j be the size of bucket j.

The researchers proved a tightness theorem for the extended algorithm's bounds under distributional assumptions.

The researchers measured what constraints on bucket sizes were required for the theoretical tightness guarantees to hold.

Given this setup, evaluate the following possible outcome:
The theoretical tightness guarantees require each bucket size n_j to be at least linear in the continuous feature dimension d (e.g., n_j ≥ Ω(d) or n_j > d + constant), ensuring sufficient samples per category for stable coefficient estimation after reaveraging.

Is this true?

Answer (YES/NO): NO